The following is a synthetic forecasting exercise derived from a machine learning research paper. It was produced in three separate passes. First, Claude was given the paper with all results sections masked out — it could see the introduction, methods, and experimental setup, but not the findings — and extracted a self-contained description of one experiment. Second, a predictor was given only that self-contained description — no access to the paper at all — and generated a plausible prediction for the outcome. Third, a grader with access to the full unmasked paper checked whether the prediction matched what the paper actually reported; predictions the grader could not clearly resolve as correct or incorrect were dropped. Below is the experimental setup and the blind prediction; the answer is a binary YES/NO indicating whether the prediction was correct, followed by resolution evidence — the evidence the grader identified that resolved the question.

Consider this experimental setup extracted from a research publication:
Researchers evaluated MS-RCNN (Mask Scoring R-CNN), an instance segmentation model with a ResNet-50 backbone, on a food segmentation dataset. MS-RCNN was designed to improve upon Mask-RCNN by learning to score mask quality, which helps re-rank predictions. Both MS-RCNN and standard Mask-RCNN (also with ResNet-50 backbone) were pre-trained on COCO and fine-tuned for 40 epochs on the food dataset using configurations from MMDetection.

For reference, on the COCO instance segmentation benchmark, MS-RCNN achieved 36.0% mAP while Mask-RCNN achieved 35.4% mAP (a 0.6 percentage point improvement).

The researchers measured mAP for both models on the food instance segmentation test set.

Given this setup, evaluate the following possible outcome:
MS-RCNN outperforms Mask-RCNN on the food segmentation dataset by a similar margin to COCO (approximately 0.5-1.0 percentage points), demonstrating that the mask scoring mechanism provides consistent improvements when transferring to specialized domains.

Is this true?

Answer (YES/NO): NO